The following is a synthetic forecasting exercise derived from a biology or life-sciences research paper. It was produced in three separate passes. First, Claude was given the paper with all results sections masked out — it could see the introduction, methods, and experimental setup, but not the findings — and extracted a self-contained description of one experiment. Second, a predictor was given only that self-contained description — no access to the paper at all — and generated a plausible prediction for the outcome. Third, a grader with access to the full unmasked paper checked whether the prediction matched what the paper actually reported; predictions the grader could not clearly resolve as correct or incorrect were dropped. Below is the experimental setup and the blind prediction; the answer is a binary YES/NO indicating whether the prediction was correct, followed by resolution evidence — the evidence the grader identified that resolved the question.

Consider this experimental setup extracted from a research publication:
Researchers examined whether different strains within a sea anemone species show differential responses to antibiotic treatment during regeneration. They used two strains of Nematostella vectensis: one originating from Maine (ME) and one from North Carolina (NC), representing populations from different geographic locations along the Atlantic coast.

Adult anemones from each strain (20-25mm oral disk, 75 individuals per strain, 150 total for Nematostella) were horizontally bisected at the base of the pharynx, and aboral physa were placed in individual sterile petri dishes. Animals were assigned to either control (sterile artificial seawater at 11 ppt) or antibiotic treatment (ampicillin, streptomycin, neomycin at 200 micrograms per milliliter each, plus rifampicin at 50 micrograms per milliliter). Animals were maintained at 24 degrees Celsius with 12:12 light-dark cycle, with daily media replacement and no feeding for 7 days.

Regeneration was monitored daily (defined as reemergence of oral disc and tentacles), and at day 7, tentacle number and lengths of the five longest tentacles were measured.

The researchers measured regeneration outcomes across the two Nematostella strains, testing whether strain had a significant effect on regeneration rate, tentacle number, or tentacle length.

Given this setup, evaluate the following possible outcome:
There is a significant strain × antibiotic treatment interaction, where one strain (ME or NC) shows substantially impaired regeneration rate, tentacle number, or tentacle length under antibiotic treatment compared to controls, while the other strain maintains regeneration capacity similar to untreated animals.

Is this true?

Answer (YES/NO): NO